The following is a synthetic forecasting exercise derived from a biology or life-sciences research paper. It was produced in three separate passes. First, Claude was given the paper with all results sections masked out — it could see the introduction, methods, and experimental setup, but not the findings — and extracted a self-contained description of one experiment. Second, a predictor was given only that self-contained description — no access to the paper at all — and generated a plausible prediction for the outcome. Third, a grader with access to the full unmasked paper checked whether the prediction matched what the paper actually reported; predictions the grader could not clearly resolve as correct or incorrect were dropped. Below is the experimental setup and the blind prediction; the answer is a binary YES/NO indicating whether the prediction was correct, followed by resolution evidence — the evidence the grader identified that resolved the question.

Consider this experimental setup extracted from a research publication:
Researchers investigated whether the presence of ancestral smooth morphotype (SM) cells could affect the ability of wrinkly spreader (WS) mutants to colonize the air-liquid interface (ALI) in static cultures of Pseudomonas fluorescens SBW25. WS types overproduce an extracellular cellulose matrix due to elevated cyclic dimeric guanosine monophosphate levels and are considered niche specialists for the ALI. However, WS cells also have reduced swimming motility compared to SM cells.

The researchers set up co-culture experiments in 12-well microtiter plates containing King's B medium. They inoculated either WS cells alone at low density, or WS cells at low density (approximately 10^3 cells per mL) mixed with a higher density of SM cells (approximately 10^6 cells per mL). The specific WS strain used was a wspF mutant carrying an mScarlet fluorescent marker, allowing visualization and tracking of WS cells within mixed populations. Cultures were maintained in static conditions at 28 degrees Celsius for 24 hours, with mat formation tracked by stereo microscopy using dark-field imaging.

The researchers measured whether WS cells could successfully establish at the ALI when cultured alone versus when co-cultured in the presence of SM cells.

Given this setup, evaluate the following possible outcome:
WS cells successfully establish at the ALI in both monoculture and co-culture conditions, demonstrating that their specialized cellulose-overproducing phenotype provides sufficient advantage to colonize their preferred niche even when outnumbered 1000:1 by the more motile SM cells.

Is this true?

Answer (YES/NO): NO